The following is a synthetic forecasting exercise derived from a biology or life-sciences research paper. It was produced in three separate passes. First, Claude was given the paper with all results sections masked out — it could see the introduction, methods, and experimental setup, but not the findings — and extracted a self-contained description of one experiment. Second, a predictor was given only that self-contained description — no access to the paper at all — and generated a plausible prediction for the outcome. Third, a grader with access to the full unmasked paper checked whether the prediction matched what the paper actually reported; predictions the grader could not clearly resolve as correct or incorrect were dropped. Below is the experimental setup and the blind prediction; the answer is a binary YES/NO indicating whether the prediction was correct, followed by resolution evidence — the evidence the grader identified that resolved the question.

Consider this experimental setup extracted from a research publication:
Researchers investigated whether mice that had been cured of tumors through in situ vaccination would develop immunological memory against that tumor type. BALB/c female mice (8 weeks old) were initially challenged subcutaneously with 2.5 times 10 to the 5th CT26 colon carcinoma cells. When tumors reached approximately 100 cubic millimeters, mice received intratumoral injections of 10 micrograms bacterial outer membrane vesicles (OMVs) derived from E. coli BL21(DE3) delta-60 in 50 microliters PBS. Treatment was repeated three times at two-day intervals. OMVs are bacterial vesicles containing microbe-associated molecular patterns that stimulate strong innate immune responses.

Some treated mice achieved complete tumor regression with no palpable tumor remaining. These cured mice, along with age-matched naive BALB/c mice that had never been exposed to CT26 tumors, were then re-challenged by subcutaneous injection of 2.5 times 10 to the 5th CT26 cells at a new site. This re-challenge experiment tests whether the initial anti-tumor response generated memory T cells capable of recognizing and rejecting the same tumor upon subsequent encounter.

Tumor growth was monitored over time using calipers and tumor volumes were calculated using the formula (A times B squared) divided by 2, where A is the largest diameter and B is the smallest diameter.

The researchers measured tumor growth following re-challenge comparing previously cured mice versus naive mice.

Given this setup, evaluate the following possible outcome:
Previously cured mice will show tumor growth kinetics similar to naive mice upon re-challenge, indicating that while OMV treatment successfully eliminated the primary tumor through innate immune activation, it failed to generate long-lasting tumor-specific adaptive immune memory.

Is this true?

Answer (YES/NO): NO